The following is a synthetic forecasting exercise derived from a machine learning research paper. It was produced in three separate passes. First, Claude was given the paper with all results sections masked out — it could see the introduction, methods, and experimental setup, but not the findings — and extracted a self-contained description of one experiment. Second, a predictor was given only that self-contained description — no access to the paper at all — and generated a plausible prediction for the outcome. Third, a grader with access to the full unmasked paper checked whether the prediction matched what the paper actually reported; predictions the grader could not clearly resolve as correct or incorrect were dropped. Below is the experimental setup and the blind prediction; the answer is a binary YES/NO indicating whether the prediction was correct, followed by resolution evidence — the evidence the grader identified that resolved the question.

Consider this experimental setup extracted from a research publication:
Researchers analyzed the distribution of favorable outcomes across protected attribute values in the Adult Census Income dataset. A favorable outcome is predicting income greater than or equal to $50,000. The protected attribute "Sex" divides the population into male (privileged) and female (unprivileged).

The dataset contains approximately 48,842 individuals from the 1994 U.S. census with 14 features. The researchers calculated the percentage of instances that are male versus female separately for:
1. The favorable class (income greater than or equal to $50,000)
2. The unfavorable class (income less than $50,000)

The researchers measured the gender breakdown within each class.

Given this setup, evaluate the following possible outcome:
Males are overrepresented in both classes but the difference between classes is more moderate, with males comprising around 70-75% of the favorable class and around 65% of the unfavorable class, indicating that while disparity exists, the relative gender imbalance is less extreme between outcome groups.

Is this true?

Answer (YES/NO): NO